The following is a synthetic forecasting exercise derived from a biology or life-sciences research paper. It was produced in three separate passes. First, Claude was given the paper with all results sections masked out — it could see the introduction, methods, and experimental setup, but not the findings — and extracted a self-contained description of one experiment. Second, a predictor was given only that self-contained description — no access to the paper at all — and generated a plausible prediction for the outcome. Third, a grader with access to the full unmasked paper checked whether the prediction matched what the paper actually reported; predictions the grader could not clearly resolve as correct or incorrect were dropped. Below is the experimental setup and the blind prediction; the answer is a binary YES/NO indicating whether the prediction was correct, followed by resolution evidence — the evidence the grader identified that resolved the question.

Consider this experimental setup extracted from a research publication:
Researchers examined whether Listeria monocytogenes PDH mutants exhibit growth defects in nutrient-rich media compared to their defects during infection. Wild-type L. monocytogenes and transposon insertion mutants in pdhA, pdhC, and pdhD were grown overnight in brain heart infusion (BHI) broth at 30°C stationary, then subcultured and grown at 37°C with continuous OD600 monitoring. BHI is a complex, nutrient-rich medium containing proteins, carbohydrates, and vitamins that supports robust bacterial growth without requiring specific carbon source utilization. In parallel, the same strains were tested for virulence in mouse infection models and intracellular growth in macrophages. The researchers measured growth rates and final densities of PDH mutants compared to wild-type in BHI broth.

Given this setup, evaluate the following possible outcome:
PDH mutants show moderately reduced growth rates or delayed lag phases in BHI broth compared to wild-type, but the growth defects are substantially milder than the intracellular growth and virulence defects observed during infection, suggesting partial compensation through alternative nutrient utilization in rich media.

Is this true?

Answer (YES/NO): NO